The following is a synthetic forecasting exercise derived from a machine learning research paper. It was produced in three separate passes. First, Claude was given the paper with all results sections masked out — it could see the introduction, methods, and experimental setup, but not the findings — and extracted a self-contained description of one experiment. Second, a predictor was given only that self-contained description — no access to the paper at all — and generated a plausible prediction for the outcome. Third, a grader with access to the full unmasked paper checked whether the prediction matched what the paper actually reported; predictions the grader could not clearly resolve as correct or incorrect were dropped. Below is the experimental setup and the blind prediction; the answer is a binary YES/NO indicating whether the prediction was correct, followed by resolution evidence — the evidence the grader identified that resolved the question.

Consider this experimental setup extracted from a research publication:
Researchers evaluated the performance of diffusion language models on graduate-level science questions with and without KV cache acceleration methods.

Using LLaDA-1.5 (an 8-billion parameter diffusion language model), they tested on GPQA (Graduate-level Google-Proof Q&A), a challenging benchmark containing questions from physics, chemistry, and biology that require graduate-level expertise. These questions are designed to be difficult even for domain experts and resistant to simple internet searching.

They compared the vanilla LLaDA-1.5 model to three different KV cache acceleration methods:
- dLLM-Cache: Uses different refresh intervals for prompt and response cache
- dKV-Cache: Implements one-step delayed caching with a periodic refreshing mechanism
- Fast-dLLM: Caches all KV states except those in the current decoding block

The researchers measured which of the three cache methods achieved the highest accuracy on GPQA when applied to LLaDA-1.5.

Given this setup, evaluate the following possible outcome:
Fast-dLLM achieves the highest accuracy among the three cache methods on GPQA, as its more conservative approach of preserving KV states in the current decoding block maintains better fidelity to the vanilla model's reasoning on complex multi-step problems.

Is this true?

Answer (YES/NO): NO